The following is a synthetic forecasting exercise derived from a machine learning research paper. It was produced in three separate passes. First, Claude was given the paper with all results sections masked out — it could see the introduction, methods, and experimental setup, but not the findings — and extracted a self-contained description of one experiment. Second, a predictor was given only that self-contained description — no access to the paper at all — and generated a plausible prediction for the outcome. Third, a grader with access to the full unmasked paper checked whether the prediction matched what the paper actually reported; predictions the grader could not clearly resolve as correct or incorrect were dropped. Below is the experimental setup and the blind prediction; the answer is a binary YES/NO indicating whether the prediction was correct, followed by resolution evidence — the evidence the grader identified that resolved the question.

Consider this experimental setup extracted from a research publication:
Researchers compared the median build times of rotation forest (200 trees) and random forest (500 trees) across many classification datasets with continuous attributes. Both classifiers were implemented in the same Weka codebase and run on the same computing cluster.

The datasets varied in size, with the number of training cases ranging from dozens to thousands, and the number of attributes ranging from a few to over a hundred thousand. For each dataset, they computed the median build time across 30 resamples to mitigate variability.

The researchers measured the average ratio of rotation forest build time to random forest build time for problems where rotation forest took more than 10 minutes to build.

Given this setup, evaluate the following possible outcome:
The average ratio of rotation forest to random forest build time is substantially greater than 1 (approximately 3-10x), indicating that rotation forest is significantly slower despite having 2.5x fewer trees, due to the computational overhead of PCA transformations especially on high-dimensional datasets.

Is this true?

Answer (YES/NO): NO